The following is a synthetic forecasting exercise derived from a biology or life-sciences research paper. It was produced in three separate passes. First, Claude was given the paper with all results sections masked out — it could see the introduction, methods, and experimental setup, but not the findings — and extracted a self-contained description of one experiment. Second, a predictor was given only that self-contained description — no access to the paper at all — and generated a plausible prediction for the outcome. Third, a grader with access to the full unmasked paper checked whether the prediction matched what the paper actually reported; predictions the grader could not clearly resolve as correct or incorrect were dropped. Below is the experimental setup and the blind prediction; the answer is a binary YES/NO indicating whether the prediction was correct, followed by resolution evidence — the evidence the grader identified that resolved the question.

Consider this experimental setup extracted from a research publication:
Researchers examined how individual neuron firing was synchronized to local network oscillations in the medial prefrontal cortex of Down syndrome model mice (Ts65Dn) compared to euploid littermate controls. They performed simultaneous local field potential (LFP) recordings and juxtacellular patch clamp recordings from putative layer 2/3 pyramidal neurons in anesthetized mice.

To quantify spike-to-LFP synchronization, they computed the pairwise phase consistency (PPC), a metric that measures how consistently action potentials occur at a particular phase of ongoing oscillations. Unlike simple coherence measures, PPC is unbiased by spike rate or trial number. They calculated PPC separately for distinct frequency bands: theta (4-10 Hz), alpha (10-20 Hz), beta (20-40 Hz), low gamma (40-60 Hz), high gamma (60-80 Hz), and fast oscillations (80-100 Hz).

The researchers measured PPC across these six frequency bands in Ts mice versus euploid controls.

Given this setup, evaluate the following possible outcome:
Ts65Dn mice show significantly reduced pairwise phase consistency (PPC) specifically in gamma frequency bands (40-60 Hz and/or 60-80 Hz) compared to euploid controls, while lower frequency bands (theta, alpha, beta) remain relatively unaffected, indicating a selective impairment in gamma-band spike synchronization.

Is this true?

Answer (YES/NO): NO